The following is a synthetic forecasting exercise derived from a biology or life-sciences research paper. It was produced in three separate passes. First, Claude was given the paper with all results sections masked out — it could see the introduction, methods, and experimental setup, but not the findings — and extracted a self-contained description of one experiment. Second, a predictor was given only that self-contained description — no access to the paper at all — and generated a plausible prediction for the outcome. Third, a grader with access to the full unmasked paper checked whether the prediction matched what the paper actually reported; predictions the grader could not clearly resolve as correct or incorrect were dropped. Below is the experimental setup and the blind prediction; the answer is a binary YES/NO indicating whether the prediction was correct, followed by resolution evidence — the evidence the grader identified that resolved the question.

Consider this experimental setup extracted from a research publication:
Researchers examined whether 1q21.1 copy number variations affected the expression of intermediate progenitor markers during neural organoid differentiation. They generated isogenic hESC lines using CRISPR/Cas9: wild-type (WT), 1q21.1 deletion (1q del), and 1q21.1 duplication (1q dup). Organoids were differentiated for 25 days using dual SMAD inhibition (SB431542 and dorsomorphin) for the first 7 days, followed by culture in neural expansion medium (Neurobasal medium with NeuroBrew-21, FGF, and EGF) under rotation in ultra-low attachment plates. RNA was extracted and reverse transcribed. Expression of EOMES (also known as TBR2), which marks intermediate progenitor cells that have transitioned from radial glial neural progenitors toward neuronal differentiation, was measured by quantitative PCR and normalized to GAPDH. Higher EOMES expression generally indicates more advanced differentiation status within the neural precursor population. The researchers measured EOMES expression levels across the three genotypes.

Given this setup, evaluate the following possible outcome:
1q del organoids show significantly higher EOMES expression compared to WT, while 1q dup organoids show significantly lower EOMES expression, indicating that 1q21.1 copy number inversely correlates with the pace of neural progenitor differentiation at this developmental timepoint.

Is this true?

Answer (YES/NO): YES